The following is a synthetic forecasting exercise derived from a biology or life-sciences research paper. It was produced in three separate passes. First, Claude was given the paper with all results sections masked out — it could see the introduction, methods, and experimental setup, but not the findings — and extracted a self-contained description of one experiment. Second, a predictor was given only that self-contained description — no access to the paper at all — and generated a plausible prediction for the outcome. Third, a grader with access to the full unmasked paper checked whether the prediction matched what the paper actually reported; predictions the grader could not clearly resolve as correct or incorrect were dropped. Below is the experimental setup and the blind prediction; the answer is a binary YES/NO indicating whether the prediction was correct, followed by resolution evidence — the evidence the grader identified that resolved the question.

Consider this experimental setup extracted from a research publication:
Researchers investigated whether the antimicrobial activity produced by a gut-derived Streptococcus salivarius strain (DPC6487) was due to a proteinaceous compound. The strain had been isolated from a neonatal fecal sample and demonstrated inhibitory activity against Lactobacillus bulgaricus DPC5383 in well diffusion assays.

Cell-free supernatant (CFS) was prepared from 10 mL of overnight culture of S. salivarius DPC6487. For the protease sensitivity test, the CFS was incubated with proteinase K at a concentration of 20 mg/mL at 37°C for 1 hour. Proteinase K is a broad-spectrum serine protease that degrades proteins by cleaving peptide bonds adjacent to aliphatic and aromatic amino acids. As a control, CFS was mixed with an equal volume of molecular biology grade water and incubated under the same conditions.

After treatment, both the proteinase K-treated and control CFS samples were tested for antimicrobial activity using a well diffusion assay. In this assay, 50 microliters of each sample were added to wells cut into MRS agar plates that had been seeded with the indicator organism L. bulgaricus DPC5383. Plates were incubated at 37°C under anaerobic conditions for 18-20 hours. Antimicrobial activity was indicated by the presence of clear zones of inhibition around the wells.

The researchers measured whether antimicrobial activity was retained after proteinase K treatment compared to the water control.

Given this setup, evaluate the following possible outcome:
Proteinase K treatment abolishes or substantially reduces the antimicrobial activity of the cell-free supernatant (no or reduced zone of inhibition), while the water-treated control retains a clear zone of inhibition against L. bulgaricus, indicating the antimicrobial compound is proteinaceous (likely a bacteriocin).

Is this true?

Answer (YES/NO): YES